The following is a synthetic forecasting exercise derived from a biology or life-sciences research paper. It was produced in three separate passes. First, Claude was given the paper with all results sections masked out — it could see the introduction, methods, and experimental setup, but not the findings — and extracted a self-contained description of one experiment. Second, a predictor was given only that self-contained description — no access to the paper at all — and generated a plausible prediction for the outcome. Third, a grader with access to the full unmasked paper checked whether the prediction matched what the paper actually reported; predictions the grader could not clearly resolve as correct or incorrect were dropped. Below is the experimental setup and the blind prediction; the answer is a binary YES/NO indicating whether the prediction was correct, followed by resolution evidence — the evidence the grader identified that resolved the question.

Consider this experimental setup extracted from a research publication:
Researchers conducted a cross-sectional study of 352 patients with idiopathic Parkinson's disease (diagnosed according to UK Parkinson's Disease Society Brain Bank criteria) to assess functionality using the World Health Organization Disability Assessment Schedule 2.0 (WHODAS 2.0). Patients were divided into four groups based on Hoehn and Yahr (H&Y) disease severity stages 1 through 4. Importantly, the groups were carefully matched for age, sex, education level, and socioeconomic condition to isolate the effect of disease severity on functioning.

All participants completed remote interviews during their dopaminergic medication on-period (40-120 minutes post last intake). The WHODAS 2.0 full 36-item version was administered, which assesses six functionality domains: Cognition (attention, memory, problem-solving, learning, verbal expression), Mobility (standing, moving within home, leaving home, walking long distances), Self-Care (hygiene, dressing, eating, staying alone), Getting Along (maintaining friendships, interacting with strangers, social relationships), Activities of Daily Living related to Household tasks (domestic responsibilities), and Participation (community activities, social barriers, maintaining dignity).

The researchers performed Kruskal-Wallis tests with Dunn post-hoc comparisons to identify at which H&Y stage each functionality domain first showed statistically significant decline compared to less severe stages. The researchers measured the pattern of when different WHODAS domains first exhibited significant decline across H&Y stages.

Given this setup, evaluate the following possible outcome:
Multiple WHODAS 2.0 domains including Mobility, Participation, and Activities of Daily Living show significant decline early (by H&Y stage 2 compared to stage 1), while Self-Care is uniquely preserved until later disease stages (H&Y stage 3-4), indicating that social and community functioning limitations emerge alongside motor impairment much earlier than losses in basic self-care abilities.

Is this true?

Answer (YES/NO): NO